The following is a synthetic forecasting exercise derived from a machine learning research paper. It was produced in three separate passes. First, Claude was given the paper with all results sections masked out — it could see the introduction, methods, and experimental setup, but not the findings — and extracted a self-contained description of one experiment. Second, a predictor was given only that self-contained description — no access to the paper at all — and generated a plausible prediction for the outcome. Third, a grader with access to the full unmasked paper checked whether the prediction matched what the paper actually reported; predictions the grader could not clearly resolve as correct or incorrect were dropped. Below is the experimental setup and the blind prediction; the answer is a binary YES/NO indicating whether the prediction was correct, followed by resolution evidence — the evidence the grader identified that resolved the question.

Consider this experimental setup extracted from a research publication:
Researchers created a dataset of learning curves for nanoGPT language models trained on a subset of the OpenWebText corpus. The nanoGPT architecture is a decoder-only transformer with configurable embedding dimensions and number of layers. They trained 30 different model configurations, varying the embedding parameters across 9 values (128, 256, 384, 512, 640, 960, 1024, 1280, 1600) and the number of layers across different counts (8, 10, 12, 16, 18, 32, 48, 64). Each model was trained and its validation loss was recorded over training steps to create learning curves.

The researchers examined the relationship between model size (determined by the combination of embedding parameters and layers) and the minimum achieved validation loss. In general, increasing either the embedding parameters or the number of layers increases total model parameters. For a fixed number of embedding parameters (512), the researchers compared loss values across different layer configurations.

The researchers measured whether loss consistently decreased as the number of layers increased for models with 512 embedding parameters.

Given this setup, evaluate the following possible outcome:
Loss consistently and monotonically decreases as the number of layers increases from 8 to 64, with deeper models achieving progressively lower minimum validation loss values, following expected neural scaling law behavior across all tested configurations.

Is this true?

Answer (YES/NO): NO